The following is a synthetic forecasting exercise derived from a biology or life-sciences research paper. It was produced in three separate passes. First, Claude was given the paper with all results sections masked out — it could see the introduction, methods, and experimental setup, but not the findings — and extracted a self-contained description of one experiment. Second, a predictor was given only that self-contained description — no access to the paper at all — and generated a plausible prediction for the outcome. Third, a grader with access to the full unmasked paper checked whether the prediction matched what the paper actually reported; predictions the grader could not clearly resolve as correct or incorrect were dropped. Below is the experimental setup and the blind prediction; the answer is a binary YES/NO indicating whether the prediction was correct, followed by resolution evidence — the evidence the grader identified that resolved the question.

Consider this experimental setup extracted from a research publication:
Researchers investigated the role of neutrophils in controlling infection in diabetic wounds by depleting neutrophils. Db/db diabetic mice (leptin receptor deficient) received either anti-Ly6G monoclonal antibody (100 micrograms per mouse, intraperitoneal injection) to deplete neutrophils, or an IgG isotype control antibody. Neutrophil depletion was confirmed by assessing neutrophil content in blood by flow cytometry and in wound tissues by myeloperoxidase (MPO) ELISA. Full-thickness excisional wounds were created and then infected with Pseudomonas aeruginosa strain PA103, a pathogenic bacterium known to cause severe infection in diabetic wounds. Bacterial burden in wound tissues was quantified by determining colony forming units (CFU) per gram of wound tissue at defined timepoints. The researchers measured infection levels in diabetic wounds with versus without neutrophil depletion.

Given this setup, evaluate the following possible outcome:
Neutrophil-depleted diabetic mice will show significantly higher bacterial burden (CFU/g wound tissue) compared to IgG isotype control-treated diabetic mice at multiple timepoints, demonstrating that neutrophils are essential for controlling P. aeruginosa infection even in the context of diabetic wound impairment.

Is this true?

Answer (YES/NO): NO